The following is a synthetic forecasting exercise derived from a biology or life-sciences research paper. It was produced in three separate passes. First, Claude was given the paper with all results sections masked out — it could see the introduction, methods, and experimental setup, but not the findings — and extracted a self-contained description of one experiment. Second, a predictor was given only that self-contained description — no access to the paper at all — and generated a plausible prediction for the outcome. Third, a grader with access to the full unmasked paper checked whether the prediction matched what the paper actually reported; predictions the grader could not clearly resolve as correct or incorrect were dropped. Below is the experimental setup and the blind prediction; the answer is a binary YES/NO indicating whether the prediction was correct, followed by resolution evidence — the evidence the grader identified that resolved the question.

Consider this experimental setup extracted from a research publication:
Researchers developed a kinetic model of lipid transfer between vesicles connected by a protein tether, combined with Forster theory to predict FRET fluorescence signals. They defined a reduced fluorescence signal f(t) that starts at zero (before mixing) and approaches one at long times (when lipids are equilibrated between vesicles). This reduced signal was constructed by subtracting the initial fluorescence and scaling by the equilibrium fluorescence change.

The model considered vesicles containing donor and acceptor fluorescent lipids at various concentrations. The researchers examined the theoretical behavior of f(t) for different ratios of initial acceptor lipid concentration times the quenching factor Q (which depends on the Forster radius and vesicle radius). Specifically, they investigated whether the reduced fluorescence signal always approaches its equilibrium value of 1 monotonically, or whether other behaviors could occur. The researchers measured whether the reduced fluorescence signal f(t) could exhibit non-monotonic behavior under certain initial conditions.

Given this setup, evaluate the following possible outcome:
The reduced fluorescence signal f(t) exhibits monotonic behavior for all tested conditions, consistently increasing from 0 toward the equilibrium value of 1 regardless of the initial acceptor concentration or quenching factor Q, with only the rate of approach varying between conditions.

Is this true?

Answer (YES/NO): NO